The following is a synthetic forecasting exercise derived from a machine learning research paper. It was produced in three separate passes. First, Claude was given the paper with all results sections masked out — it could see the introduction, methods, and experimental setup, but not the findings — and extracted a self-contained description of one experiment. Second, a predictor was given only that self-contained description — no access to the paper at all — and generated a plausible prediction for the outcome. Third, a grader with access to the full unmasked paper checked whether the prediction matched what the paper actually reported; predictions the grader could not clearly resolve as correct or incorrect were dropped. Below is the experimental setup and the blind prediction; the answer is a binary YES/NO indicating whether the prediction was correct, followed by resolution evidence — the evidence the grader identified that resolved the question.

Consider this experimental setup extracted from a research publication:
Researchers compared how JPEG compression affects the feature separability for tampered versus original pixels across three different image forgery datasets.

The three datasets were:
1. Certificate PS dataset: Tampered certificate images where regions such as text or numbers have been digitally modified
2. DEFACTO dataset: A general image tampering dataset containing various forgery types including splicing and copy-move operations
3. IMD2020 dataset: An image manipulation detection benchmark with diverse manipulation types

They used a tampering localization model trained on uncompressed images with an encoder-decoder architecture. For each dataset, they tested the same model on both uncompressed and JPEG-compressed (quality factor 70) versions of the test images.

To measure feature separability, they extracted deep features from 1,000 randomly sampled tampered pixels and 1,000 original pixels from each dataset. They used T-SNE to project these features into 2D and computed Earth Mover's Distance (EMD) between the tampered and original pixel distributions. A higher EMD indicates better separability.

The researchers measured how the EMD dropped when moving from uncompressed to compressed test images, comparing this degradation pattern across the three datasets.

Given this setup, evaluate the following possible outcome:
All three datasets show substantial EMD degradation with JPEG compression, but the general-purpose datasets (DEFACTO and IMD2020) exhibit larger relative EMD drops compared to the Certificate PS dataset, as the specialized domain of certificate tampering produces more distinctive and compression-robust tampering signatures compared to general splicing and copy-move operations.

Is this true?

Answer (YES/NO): NO